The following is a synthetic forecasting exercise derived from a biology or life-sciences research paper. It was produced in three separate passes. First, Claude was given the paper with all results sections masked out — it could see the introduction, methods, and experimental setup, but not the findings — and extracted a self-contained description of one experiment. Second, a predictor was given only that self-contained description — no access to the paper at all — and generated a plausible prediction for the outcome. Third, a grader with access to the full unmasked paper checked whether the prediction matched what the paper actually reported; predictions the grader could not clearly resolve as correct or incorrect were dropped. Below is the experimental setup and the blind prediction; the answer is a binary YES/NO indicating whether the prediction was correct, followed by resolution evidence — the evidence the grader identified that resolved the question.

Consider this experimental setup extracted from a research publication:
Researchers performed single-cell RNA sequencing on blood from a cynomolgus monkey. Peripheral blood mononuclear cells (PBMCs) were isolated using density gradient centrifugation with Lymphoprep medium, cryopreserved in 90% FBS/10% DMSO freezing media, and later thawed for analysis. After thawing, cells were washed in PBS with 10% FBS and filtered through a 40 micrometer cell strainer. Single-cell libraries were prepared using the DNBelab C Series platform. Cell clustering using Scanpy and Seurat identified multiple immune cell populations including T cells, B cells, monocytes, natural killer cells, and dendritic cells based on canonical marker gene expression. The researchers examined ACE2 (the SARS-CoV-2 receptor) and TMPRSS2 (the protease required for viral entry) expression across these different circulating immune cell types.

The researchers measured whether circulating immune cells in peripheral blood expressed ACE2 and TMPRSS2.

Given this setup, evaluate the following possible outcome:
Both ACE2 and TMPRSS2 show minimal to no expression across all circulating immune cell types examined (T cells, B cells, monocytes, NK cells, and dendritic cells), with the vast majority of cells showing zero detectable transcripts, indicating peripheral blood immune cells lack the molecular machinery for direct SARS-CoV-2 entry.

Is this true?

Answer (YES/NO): YES